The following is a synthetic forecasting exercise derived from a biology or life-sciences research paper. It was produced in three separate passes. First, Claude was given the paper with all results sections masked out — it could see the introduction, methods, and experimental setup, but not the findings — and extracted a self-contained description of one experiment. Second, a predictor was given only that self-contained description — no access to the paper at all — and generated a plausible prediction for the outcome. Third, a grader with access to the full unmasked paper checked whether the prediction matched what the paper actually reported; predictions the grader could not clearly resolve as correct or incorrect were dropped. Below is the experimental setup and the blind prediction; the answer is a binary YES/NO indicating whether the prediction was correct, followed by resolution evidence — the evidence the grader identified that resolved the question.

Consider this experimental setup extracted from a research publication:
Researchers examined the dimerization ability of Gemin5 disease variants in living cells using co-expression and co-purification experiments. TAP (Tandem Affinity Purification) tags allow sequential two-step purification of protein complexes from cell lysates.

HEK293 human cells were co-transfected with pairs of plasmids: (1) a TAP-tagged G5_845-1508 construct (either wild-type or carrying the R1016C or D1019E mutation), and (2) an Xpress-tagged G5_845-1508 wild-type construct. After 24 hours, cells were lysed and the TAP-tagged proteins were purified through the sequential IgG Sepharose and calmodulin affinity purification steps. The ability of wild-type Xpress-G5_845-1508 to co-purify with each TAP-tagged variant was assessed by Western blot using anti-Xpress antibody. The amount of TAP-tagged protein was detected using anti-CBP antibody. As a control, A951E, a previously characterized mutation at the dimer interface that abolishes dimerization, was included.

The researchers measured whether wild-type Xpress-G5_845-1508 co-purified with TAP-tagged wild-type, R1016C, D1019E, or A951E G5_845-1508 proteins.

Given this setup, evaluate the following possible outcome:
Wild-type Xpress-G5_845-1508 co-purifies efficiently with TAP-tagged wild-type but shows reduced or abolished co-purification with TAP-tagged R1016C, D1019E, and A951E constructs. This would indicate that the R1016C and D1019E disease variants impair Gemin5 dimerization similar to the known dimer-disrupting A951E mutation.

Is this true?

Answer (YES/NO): NO